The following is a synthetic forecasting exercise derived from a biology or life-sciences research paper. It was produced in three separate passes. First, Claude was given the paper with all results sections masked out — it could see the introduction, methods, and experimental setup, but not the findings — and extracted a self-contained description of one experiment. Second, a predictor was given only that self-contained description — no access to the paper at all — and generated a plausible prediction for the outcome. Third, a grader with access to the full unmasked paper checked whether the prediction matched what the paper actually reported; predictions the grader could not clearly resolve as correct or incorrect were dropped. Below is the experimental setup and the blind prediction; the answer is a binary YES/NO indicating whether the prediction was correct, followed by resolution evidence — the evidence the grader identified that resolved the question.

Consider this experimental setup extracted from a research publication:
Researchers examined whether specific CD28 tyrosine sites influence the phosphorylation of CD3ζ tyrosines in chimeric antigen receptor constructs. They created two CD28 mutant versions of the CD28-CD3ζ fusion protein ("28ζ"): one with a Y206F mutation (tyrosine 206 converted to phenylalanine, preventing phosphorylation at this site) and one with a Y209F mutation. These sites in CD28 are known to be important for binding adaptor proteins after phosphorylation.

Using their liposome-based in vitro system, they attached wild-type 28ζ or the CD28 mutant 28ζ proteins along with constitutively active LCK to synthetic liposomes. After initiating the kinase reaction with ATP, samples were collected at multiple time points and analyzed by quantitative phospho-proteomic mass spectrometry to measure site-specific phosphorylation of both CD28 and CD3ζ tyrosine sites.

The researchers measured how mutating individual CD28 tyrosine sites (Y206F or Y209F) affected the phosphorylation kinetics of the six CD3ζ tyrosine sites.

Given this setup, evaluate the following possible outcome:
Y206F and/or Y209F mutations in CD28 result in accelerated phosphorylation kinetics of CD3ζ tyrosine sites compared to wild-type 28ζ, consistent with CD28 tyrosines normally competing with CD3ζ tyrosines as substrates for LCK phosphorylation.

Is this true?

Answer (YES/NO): NO